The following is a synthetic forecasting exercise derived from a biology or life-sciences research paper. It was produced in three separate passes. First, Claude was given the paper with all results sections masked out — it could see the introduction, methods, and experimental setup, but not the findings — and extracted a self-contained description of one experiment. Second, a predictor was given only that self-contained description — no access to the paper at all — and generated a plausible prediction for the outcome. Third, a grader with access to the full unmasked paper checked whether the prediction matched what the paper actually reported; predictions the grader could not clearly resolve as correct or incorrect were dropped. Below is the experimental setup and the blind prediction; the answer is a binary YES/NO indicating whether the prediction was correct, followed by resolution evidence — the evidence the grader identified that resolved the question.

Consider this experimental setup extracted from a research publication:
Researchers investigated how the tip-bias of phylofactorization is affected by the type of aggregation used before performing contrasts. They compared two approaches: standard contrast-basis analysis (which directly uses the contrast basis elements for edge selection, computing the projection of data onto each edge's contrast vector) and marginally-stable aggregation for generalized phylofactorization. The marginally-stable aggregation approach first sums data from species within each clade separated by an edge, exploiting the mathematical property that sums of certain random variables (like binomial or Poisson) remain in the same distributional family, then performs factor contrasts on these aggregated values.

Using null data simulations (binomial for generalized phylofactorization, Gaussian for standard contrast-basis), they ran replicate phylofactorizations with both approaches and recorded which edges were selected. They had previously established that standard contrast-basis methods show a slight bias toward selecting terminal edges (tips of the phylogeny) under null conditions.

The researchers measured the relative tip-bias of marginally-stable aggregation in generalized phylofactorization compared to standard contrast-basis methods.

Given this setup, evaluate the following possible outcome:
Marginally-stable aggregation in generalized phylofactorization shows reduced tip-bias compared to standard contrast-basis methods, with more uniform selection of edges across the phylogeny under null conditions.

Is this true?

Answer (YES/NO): NO